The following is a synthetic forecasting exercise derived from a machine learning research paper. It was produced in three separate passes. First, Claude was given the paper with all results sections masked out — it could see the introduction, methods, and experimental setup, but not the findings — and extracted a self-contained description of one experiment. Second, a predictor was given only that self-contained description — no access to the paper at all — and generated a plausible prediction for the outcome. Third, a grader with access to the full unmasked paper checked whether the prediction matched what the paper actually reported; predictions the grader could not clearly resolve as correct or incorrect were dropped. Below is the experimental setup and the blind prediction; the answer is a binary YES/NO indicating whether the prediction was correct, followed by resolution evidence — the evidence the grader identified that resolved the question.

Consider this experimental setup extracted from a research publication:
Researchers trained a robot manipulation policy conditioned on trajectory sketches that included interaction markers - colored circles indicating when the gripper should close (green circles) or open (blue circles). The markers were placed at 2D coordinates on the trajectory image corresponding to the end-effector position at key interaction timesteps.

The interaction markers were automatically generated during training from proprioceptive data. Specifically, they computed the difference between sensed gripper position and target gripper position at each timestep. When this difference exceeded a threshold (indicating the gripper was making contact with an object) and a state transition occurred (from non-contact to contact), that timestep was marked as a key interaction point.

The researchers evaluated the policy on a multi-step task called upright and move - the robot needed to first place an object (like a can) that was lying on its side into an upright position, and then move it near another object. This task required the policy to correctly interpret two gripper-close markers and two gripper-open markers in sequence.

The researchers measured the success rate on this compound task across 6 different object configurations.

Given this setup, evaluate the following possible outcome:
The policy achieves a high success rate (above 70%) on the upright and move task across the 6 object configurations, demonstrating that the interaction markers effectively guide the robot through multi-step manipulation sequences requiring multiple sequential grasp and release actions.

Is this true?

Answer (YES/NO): NO